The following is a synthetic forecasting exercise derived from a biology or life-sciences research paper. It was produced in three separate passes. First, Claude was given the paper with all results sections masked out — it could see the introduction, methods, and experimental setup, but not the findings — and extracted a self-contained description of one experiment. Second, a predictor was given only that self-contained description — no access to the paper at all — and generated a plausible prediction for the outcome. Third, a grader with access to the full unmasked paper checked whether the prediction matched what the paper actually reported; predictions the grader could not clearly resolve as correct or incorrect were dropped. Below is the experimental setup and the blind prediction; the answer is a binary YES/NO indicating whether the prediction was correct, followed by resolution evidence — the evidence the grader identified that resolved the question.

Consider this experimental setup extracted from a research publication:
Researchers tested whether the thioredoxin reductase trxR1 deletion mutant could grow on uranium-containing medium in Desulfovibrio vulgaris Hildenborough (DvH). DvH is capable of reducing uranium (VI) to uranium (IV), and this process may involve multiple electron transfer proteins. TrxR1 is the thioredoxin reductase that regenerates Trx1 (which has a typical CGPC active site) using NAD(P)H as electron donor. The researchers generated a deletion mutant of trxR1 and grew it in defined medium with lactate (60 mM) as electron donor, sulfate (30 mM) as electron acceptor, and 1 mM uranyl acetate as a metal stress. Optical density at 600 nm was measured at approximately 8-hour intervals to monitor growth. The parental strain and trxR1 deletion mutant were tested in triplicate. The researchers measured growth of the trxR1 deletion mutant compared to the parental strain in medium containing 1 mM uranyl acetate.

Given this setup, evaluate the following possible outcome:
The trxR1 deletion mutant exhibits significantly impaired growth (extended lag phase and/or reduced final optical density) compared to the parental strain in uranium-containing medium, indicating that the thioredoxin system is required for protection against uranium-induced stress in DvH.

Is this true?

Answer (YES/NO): NO